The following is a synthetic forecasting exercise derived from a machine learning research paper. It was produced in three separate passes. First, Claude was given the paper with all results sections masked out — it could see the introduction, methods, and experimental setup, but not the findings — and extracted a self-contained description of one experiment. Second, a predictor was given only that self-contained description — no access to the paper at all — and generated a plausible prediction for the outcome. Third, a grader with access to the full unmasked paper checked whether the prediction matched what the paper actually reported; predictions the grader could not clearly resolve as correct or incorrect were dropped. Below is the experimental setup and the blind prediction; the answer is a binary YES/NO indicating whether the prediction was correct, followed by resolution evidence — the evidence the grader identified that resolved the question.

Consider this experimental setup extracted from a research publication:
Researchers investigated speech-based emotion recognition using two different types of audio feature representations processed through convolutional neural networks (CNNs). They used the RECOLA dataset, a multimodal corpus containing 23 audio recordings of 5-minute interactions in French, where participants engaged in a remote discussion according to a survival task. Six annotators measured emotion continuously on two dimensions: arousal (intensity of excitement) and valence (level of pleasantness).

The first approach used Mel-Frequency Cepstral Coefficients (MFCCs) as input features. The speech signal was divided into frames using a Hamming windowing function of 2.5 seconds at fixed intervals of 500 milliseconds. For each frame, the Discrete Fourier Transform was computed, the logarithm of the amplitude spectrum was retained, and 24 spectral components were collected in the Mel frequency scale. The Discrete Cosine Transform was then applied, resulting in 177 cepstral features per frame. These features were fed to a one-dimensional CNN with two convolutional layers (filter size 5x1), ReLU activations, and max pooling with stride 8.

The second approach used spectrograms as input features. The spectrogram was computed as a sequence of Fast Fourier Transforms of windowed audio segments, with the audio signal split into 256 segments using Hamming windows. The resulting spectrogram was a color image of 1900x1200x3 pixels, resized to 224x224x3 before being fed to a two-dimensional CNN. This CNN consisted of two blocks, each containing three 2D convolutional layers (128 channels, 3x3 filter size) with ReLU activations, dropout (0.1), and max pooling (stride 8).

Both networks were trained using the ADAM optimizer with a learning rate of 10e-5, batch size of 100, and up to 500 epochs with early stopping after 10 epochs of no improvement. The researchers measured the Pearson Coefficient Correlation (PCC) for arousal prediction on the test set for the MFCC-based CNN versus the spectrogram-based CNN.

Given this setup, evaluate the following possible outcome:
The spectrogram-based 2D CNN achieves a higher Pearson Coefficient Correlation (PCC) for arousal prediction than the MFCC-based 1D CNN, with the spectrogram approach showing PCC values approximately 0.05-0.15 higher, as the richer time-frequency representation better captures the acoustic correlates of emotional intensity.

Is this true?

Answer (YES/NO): YES